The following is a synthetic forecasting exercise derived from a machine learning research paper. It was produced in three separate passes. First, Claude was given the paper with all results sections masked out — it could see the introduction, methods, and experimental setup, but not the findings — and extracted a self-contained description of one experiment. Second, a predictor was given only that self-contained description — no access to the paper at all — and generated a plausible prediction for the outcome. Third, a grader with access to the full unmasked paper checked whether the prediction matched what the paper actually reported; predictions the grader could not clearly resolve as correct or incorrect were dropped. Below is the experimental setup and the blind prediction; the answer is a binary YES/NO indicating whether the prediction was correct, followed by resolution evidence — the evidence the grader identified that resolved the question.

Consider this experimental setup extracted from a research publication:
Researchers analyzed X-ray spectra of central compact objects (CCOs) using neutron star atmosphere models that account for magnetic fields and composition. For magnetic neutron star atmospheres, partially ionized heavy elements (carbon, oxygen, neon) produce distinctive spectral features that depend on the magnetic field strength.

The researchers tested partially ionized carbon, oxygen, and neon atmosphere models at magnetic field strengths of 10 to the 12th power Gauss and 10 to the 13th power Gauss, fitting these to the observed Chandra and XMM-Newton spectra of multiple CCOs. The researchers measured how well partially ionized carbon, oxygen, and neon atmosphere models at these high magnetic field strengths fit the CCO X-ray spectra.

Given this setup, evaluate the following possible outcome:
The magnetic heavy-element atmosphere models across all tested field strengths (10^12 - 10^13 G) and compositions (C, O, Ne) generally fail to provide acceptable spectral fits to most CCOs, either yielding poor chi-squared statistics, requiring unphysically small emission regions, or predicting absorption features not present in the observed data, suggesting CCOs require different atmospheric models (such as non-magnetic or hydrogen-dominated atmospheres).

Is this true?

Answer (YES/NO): YES